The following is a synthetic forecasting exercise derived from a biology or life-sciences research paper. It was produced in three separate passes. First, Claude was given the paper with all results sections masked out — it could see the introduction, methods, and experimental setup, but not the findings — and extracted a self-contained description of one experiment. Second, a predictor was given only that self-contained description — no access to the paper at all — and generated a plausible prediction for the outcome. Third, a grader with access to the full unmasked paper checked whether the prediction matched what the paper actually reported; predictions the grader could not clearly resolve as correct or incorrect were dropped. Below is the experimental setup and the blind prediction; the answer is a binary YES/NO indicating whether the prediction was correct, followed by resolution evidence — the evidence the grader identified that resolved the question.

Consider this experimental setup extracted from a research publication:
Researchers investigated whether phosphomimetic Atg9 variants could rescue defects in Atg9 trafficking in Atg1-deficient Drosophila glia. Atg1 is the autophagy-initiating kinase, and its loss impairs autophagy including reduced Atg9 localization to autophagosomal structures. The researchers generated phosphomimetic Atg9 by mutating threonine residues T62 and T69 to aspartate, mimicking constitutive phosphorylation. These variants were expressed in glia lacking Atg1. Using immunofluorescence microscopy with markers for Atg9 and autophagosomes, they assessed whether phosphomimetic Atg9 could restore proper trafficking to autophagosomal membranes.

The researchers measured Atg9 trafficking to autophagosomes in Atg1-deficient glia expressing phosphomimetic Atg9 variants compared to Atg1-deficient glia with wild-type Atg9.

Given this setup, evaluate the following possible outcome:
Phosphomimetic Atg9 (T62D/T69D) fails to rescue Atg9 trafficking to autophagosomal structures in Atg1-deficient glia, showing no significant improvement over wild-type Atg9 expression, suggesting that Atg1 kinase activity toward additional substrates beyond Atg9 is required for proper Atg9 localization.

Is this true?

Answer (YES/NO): NO